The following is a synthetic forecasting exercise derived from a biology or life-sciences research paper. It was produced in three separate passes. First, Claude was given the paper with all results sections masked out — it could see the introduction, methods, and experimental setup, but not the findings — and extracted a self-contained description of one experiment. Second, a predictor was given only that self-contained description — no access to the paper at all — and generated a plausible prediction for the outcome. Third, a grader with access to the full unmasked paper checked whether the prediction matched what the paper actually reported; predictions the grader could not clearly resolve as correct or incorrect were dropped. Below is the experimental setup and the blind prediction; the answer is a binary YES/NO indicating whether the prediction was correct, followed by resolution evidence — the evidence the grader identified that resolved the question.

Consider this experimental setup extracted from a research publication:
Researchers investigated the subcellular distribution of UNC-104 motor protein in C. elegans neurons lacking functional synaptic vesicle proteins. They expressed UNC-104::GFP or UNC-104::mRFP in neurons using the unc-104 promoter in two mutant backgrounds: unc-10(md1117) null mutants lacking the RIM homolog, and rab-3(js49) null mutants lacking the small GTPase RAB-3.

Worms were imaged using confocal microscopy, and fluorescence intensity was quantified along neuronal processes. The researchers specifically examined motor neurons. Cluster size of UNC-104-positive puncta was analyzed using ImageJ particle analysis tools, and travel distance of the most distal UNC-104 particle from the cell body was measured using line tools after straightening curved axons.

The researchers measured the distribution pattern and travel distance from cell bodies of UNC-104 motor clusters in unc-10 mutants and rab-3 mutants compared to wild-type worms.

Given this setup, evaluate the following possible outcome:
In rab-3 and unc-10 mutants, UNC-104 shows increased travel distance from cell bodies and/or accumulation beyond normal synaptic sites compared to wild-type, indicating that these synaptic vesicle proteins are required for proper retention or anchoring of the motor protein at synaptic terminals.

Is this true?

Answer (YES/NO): NO